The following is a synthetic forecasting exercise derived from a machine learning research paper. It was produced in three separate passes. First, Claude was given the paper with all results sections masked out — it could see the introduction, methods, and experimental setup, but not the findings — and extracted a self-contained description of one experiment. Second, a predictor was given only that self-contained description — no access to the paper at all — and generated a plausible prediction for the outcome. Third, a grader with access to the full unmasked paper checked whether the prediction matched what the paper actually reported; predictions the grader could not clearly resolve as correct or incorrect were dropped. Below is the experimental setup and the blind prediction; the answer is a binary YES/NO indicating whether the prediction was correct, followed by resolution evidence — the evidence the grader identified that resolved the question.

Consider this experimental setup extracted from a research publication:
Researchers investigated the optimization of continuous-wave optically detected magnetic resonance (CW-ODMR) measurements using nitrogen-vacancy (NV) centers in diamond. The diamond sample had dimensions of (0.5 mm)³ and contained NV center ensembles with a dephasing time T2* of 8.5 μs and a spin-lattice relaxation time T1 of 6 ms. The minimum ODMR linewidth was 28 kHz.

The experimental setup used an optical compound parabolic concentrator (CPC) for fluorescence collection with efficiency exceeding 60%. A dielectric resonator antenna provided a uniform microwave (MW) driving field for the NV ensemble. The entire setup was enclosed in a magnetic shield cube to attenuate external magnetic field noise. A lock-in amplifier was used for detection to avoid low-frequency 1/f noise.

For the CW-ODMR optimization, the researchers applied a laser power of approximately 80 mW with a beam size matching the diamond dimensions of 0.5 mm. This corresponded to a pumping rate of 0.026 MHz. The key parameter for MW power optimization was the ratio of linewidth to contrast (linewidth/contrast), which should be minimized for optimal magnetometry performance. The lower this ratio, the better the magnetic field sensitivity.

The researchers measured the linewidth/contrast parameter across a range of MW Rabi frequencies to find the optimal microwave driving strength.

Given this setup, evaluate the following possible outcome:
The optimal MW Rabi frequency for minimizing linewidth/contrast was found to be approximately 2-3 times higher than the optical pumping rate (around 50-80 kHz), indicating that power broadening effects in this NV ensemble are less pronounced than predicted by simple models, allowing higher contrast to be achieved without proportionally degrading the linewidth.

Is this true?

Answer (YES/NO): NO